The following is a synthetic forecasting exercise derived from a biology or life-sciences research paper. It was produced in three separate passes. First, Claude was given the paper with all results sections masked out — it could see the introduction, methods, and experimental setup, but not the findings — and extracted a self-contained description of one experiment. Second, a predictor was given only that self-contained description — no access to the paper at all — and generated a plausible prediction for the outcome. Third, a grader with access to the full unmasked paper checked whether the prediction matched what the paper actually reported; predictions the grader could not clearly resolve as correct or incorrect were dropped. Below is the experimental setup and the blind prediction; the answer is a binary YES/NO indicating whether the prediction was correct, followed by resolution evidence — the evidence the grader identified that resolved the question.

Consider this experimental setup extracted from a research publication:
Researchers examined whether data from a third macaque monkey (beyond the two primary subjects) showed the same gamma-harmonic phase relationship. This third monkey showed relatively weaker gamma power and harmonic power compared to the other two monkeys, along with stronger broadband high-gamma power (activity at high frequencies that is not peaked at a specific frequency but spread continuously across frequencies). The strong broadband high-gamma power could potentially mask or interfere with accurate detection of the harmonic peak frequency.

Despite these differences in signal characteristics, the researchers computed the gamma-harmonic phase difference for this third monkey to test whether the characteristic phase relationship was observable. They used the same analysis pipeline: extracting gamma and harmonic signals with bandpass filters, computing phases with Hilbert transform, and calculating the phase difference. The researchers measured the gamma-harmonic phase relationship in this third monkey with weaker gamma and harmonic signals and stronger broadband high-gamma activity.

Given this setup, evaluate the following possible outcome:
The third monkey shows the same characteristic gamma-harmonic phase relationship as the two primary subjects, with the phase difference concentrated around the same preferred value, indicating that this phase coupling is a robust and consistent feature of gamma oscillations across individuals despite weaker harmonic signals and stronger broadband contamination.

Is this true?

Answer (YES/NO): YES